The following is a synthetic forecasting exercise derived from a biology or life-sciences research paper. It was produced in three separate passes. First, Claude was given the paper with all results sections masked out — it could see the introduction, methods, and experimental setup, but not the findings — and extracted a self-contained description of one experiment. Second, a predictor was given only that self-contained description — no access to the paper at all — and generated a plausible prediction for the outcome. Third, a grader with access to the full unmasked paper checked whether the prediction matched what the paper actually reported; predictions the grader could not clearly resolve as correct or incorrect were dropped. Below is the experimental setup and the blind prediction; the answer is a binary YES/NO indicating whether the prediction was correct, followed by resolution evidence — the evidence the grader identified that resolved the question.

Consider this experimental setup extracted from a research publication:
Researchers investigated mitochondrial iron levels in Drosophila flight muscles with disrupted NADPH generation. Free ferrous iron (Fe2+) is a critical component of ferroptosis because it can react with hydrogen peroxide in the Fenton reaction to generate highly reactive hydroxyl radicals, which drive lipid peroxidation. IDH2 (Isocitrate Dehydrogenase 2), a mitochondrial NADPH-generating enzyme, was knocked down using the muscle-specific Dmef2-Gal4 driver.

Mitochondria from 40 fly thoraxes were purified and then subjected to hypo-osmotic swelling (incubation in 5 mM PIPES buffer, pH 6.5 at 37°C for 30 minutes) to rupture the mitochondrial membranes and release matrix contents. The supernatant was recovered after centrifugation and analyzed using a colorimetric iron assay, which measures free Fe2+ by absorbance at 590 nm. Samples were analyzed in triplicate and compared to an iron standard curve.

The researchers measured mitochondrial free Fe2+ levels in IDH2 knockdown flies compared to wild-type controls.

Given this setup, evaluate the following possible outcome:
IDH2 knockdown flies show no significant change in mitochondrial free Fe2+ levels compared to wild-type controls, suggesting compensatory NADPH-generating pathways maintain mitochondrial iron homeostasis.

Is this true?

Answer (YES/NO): NO